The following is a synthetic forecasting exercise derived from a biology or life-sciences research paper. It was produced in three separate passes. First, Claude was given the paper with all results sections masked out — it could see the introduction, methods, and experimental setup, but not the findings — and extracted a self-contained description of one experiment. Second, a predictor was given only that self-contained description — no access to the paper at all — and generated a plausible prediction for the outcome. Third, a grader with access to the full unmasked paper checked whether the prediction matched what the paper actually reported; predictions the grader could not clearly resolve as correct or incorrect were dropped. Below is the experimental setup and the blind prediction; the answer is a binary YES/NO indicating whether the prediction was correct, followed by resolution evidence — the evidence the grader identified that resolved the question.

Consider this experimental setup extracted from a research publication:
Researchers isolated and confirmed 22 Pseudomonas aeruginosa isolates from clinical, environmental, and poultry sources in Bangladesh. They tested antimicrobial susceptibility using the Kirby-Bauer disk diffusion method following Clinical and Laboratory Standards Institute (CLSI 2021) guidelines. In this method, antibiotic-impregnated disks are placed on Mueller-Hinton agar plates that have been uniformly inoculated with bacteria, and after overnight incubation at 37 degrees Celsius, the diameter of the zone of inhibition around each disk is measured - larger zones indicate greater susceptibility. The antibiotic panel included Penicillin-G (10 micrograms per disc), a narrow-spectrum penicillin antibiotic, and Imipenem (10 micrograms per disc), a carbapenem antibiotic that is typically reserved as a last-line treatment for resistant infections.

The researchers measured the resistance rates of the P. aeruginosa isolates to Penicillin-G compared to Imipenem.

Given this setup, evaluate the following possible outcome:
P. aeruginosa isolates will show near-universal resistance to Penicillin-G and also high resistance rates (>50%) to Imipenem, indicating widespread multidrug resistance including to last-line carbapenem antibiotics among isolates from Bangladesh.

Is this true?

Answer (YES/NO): YES